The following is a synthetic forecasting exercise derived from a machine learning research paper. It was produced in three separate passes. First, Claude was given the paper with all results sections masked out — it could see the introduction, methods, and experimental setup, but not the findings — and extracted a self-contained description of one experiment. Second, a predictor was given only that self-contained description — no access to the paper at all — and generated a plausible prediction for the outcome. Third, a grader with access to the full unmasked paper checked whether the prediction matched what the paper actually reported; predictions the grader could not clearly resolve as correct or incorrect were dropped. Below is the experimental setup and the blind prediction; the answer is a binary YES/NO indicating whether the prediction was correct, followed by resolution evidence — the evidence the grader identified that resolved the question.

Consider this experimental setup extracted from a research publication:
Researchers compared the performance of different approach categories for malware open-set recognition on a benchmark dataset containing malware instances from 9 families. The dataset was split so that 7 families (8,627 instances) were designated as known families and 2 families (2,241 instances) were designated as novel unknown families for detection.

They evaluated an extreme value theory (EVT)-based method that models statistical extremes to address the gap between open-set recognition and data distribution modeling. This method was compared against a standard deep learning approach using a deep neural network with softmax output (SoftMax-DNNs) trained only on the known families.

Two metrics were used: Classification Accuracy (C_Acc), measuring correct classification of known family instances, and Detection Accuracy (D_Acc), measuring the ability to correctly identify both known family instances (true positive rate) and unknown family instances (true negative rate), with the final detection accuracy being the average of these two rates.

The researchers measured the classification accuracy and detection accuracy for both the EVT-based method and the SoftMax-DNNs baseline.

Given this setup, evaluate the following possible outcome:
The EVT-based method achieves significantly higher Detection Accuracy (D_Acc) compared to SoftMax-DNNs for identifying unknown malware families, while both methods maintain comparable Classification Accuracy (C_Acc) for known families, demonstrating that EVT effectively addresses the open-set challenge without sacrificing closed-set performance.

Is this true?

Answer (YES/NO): NO